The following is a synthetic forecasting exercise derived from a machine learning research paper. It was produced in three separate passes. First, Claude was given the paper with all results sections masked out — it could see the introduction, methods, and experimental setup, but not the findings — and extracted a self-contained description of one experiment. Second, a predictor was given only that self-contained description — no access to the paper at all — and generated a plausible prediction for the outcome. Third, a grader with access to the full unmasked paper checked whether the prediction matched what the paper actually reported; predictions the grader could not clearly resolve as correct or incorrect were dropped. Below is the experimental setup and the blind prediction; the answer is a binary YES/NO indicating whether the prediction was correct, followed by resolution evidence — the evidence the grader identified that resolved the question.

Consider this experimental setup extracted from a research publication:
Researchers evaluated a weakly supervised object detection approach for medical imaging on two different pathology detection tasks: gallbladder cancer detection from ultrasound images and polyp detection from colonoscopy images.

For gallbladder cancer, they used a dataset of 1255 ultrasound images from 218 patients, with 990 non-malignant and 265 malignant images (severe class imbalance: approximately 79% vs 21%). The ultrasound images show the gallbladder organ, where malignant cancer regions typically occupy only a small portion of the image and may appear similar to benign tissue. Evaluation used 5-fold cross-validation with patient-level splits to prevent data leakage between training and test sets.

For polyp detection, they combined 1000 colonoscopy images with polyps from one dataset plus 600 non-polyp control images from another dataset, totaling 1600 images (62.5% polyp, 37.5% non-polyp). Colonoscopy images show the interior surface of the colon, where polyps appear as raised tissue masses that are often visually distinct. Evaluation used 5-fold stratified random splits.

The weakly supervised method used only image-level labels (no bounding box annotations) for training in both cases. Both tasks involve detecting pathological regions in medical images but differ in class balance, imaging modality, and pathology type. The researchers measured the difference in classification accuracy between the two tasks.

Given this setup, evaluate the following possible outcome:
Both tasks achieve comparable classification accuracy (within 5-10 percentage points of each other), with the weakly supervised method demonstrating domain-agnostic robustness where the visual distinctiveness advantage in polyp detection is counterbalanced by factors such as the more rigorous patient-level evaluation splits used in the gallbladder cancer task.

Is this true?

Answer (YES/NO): NO